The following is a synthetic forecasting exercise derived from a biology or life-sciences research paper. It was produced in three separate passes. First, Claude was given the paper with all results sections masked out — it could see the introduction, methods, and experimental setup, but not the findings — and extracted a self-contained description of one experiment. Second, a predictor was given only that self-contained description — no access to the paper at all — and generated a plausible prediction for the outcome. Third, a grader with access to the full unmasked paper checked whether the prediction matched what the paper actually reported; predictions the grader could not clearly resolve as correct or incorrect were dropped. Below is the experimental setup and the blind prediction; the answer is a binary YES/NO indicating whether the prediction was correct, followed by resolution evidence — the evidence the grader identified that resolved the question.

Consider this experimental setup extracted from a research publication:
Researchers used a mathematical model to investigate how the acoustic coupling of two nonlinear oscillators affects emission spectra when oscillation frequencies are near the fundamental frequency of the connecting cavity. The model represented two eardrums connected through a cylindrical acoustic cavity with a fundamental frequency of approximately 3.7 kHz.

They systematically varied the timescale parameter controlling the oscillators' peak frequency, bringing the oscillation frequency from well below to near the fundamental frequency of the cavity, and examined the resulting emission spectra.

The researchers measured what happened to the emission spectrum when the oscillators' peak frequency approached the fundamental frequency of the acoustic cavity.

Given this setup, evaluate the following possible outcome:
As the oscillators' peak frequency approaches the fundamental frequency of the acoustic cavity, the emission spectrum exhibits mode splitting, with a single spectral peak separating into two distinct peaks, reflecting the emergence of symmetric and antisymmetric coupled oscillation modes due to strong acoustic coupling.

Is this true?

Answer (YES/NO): YES